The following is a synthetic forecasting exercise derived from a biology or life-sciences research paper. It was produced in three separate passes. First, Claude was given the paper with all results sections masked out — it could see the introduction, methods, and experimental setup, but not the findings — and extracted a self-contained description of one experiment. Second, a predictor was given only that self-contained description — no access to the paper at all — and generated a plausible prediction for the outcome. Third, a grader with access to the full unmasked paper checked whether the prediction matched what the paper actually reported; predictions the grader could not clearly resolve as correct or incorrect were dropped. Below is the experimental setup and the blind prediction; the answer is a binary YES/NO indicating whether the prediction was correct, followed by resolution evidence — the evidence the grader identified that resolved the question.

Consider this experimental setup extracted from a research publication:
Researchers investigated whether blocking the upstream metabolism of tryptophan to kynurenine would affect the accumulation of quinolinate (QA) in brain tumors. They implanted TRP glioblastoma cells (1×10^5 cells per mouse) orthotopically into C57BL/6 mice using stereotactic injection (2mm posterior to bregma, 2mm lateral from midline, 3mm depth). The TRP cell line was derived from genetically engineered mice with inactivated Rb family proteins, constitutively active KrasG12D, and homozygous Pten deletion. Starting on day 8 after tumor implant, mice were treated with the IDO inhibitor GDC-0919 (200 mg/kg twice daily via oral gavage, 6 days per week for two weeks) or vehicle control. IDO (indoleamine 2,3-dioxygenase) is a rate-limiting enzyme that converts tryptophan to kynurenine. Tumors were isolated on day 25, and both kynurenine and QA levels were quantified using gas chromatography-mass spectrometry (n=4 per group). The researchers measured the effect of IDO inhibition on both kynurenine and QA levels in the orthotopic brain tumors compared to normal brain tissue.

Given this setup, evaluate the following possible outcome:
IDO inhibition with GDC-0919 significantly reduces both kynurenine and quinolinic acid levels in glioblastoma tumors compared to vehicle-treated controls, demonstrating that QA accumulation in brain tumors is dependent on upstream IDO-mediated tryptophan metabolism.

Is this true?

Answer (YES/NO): NO